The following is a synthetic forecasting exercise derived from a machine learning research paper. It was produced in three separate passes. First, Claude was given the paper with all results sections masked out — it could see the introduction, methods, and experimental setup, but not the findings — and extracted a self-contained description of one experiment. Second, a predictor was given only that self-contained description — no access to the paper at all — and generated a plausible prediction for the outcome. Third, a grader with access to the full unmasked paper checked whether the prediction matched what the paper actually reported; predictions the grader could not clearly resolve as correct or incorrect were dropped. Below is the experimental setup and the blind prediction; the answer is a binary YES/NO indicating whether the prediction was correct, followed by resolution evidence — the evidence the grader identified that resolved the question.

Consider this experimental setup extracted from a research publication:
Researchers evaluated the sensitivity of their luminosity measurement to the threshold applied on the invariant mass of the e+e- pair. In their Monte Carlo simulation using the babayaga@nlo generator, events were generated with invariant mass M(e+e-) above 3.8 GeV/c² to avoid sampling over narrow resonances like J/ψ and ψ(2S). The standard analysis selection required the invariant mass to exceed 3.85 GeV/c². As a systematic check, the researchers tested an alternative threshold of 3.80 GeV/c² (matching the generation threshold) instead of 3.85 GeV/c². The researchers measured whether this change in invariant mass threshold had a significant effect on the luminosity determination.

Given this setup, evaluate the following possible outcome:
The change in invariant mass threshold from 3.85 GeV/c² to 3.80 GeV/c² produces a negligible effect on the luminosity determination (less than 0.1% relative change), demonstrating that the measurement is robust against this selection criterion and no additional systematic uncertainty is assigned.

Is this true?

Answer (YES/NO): YES